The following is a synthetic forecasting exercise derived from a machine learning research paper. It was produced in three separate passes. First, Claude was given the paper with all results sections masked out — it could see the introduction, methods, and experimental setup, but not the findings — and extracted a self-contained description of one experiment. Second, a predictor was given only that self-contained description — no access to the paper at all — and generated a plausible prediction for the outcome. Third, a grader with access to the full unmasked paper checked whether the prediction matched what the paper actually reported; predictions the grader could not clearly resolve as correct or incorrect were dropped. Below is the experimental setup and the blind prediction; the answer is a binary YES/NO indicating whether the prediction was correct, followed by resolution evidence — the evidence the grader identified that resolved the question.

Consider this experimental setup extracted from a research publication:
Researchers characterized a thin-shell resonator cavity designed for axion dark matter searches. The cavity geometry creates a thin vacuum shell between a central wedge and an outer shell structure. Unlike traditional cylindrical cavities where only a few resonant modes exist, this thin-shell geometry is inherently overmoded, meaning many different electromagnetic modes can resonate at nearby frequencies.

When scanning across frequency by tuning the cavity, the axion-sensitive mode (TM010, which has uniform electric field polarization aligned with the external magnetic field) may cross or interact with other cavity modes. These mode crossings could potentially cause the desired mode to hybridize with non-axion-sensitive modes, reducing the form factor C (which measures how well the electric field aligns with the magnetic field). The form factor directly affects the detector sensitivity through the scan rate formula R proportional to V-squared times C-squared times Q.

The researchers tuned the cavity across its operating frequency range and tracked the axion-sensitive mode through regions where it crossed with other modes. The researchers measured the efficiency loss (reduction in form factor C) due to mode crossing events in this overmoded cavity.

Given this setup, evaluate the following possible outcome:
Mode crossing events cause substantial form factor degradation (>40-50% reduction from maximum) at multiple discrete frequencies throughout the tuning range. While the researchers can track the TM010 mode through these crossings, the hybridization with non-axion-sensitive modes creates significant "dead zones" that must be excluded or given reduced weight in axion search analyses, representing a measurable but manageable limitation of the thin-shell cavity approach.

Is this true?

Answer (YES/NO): NO